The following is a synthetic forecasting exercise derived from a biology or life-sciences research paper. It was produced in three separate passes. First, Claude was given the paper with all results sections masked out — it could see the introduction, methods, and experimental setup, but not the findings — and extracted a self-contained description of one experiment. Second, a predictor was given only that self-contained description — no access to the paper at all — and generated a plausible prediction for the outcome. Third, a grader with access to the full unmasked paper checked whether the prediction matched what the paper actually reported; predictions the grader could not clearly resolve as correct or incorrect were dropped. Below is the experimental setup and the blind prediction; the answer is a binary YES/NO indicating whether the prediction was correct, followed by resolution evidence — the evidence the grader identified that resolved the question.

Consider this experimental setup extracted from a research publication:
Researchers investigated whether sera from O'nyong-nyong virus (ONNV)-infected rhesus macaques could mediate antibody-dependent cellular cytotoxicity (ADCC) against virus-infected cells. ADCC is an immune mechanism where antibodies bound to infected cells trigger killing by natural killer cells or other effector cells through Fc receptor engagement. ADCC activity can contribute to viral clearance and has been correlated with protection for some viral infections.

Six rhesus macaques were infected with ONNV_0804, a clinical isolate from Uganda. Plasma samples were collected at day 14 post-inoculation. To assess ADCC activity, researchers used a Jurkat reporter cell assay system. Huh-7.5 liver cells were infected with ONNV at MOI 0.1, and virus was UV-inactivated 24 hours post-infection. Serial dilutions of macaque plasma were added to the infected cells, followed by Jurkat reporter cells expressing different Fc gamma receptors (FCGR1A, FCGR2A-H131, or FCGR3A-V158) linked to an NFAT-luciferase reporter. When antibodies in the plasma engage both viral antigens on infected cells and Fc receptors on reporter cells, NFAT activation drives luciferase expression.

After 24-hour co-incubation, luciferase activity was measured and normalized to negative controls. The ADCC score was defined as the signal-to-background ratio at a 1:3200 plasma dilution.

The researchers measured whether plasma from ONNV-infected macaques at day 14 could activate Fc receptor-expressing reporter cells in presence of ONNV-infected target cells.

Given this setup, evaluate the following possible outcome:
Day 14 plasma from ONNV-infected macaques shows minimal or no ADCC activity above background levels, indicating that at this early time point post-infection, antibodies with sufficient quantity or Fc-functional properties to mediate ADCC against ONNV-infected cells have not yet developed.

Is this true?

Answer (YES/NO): NO